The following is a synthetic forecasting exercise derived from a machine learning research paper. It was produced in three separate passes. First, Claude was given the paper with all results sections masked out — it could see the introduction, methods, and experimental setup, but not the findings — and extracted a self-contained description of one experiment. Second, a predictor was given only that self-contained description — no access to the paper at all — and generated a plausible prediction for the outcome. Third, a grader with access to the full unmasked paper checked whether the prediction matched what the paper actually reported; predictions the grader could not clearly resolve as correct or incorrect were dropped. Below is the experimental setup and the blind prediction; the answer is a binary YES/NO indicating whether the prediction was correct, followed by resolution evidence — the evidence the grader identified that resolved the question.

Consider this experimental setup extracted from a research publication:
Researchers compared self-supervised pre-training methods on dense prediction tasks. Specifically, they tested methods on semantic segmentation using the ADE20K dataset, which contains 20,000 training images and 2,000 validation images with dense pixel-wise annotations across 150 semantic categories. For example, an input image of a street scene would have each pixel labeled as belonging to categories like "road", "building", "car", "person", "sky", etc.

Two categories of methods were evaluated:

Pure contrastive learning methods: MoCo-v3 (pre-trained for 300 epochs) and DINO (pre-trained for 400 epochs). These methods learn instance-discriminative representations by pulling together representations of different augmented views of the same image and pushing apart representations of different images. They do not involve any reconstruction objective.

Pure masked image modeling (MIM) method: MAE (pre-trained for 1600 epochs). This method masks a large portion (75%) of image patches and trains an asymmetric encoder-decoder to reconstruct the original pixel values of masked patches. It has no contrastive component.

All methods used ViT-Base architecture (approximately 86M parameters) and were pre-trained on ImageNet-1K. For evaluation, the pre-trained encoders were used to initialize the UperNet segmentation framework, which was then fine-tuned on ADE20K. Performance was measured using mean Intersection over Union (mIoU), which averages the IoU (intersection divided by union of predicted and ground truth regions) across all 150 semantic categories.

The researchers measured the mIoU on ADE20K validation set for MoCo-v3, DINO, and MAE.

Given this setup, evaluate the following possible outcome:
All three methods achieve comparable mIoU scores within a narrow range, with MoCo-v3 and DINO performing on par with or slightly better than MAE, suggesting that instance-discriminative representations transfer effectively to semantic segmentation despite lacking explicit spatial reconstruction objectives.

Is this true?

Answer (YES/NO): NO